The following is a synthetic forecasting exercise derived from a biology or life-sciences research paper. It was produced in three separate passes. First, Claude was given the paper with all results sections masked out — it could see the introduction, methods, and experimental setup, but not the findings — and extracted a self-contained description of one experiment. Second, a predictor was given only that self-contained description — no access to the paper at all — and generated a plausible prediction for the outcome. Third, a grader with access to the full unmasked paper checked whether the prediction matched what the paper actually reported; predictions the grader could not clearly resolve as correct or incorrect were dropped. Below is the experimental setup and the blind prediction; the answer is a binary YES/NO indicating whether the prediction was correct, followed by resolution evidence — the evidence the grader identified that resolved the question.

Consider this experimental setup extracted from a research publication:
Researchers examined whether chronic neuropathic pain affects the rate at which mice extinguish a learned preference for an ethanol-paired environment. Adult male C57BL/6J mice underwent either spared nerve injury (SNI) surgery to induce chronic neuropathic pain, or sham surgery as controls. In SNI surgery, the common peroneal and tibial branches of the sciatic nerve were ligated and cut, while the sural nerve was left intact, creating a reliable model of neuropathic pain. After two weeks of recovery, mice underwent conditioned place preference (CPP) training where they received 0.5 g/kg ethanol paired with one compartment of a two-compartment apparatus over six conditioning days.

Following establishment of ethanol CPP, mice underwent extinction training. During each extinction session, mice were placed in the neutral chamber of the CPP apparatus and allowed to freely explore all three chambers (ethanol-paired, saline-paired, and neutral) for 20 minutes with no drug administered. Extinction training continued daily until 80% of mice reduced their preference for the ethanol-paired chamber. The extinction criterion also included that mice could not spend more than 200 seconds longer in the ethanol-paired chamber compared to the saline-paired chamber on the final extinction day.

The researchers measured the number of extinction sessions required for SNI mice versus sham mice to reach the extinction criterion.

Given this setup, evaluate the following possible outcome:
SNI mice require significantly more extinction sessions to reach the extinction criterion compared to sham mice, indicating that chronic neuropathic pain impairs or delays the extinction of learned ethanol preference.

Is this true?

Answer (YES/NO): NO